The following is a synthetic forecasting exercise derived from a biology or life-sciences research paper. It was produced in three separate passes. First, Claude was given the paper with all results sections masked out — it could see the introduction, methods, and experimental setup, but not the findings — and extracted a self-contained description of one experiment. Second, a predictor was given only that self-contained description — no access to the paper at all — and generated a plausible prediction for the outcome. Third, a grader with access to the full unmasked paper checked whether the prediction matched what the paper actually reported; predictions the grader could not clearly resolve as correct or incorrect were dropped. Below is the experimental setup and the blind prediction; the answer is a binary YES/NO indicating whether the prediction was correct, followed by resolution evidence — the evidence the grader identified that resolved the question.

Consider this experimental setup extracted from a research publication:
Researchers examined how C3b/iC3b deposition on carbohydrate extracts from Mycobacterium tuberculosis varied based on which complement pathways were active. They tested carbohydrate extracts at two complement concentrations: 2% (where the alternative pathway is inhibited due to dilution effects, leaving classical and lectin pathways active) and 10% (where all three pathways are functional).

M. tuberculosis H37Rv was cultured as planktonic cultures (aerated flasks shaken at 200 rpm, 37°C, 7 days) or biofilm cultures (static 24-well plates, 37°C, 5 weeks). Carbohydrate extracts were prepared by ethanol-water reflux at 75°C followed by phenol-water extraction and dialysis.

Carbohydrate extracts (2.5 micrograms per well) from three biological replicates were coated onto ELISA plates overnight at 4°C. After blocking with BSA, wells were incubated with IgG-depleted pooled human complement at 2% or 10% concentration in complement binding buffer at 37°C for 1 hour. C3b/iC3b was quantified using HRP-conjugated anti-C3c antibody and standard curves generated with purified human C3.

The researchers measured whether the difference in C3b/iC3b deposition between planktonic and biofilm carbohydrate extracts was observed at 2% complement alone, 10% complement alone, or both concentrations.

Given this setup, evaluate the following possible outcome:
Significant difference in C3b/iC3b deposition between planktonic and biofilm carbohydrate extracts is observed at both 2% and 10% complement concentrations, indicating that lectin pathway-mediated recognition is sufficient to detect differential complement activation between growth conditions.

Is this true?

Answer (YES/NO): NO